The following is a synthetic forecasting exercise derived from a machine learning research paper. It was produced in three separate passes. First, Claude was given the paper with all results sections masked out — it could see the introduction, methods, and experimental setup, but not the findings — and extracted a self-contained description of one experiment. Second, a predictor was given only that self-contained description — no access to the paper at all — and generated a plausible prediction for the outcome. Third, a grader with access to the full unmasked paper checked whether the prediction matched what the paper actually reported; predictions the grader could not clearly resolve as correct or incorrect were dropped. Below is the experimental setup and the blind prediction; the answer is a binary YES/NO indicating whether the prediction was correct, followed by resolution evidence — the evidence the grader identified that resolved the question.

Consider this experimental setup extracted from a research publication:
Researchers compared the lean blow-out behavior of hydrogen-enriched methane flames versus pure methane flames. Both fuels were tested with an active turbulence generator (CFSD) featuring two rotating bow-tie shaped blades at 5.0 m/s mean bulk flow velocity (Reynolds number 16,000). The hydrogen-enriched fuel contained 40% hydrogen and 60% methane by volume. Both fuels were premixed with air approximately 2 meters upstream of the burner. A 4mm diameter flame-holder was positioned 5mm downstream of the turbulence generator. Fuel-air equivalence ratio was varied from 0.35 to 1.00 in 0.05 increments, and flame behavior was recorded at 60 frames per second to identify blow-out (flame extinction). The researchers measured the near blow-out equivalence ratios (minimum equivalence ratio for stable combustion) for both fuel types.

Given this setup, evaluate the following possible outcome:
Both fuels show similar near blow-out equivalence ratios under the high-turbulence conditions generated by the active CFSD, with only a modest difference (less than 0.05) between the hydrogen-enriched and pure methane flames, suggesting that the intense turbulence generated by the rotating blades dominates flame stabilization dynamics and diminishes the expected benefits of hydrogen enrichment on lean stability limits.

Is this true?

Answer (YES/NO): NO